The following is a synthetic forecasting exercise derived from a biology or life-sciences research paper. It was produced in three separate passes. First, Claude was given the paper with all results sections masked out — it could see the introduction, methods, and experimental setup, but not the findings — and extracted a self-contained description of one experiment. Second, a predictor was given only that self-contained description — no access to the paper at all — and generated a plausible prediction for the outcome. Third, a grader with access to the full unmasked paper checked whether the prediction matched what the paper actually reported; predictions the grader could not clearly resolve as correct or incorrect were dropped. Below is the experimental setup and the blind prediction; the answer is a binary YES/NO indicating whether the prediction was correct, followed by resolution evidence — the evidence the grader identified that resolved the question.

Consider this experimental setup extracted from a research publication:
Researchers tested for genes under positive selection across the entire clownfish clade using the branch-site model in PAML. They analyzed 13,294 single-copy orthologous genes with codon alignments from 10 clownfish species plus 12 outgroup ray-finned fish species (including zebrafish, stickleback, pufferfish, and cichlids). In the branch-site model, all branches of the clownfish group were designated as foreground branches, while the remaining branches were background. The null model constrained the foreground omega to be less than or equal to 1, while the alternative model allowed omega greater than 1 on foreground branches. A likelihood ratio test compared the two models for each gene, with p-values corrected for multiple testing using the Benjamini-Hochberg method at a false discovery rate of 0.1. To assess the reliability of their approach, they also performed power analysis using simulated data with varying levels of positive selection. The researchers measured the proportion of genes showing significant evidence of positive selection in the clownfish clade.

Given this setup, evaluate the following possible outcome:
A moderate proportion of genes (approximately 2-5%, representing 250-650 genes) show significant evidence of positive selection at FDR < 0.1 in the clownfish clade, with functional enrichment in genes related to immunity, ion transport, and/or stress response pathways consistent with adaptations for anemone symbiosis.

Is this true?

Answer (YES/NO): NO